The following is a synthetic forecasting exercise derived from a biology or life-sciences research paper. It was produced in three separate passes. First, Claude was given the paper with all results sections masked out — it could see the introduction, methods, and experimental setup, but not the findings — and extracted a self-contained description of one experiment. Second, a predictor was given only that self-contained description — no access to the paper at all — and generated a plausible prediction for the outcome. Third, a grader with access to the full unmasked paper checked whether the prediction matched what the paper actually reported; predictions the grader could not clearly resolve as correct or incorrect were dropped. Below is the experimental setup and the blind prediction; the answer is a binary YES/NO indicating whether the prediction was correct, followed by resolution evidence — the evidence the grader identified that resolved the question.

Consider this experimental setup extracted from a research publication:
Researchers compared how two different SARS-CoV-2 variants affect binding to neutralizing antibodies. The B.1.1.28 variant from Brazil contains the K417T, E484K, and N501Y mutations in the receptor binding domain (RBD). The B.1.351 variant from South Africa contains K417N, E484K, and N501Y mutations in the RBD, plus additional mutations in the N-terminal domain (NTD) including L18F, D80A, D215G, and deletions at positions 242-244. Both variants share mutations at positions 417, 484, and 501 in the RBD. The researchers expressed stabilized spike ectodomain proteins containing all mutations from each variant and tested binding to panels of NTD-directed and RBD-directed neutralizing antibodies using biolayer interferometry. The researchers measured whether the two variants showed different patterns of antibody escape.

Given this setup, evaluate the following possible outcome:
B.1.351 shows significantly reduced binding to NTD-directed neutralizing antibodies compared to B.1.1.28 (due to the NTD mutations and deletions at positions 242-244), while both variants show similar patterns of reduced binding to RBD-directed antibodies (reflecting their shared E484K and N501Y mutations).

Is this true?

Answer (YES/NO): NO